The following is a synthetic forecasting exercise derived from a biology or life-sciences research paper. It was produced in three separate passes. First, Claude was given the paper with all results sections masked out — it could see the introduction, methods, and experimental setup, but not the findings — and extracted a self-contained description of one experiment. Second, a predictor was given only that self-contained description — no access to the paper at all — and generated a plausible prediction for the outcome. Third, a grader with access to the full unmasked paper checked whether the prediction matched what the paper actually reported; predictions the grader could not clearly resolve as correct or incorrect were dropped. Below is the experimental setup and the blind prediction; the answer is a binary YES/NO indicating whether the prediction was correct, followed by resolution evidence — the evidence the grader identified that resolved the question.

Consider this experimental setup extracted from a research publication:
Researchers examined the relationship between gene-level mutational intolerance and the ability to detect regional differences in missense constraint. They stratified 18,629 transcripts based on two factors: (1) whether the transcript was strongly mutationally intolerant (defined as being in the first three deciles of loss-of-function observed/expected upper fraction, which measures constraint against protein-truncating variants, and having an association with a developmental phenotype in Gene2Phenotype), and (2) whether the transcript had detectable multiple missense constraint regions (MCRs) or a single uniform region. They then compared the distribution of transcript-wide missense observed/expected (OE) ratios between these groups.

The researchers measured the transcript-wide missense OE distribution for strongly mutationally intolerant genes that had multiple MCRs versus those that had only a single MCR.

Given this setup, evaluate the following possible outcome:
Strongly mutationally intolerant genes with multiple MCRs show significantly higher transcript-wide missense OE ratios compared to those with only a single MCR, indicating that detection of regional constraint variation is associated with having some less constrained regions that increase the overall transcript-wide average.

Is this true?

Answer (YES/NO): NO